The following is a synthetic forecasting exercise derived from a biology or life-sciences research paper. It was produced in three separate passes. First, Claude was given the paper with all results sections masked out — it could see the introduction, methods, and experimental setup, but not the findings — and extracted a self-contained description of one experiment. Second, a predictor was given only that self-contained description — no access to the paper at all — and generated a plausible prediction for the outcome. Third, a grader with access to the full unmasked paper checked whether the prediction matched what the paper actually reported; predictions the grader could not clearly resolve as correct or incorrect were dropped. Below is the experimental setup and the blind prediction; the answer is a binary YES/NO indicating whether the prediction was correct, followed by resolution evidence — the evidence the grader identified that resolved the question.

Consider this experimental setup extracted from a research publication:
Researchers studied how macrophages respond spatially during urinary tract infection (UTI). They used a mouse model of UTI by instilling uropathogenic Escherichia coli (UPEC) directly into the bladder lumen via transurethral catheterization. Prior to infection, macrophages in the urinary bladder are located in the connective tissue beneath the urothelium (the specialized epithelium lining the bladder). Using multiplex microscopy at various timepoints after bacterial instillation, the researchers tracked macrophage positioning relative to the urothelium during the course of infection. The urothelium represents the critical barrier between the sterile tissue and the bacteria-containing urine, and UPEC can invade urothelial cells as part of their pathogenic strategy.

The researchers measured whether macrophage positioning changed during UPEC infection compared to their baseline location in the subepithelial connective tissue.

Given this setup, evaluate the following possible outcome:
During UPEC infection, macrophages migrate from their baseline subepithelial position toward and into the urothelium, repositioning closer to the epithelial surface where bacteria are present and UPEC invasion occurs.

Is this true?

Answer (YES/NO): YES